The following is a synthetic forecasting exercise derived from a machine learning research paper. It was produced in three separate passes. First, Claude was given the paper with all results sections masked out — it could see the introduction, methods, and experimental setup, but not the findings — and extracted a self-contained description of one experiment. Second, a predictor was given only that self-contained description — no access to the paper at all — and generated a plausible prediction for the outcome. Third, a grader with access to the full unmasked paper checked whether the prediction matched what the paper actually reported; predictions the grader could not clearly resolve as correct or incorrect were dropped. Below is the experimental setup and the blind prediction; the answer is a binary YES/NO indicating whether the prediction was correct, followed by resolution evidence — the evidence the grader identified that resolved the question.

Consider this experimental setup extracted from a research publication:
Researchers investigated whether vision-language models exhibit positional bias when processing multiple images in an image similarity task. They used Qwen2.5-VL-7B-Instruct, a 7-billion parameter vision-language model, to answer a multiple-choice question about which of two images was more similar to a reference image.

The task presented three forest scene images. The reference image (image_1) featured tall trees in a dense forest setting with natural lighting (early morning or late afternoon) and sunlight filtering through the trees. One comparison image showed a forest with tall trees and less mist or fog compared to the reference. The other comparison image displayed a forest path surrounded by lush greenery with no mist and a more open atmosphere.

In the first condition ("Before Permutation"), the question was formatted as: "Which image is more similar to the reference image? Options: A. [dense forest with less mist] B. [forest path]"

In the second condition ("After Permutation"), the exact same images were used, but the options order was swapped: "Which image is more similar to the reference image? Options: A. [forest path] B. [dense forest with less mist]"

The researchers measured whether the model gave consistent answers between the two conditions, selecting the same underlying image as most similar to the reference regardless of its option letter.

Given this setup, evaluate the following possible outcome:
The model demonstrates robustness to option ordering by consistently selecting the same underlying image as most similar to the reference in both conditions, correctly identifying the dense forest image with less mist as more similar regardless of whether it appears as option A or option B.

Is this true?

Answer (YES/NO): NO